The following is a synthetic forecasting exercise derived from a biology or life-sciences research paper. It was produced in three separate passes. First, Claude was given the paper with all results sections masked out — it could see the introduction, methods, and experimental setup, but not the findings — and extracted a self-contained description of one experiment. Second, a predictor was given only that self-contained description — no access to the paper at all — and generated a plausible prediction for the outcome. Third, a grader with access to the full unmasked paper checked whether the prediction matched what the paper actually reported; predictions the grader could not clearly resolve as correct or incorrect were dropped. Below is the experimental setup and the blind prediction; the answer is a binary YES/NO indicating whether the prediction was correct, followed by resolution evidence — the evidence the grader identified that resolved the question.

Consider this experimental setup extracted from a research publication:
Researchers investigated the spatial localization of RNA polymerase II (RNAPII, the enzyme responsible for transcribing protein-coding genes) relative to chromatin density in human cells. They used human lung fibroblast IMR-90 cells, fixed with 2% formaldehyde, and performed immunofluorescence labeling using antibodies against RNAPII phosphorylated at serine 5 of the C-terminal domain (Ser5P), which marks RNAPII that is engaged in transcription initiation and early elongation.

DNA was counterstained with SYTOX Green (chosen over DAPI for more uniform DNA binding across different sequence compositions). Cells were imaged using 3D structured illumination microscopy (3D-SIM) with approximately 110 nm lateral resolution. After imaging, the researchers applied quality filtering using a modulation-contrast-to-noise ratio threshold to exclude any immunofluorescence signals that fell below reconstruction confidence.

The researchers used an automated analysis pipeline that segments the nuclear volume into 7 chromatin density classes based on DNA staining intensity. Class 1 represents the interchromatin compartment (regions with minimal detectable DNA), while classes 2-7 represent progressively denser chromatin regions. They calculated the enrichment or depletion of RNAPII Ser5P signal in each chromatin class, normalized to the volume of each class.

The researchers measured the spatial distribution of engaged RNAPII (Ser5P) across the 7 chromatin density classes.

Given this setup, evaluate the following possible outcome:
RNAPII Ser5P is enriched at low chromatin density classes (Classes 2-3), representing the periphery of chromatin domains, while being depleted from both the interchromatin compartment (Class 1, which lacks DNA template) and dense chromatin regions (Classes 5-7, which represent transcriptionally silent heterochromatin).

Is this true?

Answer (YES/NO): NO